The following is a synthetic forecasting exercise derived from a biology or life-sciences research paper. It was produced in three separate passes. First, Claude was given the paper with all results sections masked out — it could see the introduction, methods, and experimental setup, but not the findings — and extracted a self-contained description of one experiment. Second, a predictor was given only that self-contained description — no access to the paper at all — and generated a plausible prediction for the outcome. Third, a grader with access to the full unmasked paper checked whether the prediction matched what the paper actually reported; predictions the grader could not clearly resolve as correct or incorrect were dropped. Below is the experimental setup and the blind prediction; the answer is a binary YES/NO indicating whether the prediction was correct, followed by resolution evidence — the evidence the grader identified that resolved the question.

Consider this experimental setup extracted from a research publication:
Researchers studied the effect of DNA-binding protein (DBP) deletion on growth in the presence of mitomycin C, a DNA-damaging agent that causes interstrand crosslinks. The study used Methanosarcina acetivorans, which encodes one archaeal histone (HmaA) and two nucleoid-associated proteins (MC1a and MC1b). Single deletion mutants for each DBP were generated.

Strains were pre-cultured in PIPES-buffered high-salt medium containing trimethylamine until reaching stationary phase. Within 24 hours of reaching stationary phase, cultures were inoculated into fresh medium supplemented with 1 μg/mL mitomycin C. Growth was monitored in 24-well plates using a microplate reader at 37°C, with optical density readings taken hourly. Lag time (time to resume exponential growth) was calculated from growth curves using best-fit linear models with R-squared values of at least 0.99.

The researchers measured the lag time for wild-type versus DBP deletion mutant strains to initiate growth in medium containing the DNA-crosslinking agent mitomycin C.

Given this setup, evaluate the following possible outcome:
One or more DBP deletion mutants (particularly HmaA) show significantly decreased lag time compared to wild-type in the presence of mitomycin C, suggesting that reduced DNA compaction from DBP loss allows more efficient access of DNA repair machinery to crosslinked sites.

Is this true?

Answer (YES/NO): NO